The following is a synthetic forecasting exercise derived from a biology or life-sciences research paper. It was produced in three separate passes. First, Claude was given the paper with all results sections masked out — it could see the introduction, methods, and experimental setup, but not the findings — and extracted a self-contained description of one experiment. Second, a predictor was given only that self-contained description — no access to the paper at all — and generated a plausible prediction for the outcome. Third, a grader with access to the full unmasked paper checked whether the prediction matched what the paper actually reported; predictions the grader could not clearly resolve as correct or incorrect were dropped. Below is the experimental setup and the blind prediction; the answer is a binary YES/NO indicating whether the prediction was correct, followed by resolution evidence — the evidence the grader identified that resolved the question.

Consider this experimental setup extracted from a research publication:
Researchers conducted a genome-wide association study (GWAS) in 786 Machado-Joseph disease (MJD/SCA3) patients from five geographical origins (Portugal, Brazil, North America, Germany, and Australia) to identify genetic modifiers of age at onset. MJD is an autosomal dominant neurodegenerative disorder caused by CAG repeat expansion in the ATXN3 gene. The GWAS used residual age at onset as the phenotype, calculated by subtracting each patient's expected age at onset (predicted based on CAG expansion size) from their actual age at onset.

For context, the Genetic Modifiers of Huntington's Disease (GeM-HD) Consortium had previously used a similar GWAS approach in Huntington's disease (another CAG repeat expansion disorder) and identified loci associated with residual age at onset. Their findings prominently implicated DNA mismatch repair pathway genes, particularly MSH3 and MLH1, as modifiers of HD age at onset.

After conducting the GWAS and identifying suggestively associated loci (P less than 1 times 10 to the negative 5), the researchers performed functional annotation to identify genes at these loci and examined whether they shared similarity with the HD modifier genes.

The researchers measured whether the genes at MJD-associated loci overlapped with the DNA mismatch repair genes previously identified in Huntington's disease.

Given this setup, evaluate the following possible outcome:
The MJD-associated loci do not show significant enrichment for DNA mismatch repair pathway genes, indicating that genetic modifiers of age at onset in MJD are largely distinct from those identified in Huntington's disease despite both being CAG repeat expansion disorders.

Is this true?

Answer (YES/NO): YES